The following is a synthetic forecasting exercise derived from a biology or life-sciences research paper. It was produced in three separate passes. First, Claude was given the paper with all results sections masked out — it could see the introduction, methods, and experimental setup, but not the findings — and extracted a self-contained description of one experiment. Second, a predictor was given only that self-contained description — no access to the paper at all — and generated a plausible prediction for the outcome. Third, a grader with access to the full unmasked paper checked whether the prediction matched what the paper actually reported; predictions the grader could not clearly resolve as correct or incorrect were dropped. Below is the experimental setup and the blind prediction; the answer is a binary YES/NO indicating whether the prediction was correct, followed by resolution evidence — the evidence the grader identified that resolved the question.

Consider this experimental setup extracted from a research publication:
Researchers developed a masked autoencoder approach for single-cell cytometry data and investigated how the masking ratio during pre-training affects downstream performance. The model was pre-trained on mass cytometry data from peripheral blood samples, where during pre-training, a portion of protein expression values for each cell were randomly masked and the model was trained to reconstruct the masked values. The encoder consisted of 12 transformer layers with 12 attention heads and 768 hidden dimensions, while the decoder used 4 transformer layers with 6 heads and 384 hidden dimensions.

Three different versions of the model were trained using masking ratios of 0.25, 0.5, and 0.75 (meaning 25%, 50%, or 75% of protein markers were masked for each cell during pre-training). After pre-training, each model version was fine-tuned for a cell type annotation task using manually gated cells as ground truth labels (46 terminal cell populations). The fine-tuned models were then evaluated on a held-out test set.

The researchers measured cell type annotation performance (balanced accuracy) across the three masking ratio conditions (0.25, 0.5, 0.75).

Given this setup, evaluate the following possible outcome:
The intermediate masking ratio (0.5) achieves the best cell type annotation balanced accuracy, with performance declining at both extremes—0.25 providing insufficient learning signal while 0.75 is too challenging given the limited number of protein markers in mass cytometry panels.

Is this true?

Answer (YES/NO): NO